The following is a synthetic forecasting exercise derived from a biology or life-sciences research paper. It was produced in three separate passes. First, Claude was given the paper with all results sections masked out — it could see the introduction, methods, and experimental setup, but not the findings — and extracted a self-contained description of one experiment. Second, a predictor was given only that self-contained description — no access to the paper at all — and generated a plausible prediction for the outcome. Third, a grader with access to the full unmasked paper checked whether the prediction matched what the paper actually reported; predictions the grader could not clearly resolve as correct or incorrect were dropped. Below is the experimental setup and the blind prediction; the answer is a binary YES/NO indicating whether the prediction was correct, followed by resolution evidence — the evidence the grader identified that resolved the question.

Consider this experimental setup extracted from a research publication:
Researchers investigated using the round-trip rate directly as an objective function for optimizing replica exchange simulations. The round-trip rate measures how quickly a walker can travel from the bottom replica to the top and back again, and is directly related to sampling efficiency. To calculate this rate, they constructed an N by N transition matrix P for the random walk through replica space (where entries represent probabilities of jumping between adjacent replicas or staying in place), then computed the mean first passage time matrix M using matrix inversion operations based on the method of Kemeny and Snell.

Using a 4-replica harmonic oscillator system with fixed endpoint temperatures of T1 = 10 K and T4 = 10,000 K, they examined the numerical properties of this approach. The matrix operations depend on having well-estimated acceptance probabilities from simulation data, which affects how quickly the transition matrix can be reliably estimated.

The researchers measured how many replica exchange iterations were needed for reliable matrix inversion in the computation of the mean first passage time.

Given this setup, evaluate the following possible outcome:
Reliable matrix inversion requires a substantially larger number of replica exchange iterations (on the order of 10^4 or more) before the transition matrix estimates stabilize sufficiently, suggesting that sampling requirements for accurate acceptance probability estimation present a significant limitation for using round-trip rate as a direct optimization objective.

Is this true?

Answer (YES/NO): NO